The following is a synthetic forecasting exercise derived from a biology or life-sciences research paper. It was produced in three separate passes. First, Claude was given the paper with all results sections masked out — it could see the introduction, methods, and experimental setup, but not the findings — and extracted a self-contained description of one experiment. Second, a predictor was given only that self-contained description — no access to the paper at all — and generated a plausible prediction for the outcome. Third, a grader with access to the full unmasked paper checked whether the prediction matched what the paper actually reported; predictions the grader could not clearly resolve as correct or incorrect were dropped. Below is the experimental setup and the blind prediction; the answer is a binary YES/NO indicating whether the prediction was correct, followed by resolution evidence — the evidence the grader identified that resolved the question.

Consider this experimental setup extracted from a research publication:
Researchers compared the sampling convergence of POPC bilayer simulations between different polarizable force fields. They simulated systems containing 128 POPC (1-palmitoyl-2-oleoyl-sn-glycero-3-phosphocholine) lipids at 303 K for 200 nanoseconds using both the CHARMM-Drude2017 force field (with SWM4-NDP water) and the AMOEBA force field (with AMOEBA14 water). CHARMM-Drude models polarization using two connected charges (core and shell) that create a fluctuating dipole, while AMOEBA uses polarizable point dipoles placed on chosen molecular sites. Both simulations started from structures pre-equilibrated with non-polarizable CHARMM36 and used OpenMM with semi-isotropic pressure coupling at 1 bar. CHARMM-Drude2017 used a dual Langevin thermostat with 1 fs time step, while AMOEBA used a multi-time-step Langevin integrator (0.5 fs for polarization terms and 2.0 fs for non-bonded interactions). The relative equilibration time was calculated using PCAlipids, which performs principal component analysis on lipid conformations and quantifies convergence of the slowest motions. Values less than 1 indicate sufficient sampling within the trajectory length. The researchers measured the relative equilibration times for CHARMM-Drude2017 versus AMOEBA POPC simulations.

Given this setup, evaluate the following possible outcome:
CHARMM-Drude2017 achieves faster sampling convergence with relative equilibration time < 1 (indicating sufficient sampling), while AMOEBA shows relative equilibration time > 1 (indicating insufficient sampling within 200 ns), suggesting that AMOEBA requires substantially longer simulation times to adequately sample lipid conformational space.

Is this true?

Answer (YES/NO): NO